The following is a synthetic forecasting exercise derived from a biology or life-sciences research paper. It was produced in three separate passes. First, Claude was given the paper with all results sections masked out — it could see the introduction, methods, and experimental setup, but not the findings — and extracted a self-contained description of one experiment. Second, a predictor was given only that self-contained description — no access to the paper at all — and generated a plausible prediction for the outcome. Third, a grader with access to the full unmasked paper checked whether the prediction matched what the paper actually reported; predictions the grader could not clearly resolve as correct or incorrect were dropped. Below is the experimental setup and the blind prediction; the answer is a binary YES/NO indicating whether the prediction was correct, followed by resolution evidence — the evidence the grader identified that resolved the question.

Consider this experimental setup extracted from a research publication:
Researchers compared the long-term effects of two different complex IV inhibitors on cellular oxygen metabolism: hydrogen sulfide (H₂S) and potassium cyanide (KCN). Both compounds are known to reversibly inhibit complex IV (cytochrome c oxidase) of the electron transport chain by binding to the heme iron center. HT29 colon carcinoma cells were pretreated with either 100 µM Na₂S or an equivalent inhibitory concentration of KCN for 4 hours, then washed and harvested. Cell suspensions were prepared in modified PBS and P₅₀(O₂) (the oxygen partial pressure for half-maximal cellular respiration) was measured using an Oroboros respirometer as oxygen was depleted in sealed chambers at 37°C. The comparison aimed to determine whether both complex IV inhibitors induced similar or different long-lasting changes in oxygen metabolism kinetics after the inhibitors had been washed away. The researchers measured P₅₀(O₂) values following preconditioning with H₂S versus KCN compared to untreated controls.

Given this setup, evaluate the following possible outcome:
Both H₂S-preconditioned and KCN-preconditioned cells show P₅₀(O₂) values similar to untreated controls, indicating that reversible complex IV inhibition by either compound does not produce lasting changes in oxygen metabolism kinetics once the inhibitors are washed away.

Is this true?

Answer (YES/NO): NO